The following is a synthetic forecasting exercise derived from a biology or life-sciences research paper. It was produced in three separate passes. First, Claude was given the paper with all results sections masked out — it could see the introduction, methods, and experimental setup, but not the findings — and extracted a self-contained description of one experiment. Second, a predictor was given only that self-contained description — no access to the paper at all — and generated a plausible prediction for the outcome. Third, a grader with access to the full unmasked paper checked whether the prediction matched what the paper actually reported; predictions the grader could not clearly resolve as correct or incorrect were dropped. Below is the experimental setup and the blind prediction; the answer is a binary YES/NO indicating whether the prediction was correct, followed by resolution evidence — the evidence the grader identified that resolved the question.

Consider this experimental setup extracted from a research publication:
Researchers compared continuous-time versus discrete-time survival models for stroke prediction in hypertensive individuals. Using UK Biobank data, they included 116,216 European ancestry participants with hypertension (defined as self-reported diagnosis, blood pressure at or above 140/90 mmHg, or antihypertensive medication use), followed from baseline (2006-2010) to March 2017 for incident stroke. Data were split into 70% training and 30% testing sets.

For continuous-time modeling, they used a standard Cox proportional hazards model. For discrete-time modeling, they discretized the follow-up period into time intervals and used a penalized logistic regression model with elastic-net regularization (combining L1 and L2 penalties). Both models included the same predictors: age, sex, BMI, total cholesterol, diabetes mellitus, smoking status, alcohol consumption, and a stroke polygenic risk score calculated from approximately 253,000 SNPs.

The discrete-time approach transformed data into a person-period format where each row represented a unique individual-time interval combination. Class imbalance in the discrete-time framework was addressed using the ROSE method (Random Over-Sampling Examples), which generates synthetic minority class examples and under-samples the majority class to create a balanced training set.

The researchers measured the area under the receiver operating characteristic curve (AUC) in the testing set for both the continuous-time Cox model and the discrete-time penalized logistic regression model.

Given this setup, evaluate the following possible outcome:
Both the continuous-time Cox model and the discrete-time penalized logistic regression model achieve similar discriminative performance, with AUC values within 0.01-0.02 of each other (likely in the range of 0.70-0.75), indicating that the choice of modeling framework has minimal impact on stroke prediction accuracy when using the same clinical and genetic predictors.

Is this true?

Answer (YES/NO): NO